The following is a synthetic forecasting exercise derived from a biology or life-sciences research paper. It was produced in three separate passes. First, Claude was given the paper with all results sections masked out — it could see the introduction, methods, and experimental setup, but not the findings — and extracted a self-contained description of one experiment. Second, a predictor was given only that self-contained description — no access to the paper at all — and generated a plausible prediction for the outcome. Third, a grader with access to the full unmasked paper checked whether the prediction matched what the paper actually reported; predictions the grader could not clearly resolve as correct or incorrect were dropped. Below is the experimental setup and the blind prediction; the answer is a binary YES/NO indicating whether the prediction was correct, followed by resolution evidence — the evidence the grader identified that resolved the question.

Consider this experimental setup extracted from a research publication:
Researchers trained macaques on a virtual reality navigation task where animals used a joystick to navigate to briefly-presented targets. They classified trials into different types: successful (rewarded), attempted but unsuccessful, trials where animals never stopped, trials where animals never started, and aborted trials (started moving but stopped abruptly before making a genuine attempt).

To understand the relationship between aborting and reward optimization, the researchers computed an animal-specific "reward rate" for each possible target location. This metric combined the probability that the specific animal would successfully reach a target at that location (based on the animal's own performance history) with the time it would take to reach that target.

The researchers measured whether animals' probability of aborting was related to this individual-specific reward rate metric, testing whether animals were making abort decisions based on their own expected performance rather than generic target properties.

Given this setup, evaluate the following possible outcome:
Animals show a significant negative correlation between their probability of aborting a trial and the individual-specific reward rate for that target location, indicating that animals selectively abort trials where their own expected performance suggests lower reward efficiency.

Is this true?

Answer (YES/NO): YES